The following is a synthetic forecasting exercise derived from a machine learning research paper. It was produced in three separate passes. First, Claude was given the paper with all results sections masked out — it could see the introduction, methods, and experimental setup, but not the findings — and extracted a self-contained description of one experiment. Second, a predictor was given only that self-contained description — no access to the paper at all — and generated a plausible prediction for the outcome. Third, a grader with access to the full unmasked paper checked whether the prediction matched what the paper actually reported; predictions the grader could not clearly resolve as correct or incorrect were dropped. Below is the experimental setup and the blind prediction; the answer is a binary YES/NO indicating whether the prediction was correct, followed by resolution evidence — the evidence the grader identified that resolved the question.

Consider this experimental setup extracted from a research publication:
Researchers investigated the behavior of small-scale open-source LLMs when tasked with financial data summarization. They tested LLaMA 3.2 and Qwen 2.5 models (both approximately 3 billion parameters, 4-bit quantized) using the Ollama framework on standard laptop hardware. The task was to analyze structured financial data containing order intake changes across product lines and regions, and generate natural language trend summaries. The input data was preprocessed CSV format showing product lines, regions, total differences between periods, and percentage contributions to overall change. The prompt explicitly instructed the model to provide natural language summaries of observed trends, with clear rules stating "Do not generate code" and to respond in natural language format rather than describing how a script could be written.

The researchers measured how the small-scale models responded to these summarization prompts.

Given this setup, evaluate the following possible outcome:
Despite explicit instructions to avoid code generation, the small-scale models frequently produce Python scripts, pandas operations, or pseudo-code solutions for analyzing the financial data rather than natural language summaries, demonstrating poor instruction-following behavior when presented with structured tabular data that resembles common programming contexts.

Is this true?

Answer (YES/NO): YES